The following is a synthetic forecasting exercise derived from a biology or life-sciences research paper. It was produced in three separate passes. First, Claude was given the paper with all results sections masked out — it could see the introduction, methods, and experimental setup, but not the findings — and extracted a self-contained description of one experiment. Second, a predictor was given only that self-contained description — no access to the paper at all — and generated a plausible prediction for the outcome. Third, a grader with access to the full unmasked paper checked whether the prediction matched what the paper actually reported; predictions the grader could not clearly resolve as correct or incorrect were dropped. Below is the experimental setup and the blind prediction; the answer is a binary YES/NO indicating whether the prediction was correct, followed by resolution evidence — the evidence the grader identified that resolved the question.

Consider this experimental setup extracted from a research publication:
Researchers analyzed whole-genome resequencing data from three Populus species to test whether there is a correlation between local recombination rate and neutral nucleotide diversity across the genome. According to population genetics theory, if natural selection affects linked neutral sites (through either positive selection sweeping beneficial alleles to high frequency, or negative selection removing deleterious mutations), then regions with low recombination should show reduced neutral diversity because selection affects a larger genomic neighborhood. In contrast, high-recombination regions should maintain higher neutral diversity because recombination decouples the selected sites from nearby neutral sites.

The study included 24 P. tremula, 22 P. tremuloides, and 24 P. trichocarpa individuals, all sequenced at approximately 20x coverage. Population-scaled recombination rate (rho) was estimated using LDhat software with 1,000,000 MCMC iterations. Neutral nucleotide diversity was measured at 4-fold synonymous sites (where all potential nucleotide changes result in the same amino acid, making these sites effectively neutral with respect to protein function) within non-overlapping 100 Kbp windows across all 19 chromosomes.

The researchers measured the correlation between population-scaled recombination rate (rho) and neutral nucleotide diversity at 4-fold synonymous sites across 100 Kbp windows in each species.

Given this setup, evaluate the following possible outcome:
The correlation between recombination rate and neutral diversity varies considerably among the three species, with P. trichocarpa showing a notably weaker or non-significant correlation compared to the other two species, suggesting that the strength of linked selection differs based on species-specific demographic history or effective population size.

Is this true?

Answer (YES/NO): YES